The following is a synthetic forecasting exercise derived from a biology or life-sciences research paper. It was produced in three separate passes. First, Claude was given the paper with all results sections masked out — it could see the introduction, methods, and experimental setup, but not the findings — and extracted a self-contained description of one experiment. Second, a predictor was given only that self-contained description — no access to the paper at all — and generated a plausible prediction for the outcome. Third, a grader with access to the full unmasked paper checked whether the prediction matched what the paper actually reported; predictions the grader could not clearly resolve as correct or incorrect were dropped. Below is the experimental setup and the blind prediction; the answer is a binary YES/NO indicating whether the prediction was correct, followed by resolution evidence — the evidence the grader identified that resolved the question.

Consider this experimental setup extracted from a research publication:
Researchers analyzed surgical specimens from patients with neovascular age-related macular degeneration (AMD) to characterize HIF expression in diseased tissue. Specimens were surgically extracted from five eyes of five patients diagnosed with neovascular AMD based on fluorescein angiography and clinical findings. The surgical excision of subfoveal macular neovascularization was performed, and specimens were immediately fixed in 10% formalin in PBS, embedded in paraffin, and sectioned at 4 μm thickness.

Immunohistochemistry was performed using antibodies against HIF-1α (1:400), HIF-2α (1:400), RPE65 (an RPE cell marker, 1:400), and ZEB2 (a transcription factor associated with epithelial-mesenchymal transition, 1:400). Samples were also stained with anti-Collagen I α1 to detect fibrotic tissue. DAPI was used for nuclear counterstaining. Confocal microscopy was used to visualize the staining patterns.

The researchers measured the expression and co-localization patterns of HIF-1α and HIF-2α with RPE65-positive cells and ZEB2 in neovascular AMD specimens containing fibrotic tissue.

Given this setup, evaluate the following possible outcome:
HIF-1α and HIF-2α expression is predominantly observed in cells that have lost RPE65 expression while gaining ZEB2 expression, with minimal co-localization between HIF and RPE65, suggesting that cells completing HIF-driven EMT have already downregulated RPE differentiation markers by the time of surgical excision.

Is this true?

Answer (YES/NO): NO